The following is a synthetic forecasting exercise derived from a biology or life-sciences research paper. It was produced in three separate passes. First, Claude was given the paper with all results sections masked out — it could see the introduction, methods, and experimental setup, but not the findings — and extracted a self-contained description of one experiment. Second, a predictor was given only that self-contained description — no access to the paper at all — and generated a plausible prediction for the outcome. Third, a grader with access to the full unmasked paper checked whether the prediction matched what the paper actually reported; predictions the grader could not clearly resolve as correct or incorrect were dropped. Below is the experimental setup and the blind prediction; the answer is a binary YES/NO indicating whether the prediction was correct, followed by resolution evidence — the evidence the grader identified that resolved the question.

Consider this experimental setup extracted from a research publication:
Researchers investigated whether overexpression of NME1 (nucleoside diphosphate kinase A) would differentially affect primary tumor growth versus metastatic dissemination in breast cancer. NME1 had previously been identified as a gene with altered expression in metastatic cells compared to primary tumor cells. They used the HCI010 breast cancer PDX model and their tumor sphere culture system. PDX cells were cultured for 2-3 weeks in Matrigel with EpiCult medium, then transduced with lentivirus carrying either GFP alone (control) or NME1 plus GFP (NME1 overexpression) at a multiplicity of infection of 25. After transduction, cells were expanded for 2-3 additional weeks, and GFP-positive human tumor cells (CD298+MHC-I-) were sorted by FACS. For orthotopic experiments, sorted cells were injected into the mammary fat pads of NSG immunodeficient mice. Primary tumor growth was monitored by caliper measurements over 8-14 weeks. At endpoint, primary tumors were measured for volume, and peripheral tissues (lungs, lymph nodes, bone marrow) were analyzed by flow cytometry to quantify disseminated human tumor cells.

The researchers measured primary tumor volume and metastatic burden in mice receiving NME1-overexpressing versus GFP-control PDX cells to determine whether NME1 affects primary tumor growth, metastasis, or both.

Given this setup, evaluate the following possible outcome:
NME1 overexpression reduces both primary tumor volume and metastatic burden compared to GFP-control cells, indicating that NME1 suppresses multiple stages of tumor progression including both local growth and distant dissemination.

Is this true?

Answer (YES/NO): NO